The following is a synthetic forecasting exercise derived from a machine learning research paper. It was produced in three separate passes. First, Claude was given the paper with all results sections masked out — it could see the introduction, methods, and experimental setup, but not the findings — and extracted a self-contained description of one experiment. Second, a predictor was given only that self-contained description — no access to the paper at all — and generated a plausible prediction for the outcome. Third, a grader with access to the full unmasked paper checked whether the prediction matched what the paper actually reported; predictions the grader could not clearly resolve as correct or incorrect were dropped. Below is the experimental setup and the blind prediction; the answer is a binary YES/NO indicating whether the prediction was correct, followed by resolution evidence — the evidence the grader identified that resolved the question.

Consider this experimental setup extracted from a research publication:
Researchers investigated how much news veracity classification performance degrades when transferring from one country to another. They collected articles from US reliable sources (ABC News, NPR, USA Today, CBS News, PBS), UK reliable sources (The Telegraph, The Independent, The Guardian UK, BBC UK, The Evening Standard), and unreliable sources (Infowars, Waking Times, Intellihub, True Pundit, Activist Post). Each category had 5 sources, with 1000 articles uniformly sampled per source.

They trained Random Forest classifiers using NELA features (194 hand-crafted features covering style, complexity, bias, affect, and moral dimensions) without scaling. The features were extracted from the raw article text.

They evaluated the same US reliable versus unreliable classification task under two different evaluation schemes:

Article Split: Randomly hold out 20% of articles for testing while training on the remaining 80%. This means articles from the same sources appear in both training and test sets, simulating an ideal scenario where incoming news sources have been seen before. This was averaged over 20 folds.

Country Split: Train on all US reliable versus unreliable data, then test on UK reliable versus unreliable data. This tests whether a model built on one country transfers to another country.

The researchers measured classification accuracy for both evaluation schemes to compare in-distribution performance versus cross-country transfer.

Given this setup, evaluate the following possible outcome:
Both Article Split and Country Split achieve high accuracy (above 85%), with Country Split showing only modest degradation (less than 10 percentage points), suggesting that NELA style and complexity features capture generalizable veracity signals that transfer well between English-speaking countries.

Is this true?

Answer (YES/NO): NO